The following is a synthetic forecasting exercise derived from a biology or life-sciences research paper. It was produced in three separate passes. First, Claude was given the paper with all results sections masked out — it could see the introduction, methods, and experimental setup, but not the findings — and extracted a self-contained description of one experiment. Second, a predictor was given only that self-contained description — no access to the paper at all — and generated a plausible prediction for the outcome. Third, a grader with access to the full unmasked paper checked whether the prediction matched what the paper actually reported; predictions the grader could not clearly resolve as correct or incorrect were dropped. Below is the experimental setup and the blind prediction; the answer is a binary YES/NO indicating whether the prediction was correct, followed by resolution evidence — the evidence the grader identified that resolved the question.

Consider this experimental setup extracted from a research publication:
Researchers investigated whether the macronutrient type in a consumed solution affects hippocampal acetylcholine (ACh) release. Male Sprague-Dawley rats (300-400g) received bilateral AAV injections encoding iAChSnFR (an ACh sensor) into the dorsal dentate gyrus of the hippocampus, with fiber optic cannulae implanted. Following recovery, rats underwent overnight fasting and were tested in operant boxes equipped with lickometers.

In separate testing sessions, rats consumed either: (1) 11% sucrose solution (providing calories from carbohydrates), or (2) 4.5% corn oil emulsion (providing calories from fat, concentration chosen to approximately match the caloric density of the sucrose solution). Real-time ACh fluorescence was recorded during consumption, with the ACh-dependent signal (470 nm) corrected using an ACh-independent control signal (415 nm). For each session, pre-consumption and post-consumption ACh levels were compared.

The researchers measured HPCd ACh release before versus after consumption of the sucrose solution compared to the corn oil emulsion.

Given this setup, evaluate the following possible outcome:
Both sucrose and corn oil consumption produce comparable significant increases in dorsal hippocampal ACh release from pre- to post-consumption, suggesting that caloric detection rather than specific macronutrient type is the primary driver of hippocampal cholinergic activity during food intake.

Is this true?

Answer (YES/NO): YES